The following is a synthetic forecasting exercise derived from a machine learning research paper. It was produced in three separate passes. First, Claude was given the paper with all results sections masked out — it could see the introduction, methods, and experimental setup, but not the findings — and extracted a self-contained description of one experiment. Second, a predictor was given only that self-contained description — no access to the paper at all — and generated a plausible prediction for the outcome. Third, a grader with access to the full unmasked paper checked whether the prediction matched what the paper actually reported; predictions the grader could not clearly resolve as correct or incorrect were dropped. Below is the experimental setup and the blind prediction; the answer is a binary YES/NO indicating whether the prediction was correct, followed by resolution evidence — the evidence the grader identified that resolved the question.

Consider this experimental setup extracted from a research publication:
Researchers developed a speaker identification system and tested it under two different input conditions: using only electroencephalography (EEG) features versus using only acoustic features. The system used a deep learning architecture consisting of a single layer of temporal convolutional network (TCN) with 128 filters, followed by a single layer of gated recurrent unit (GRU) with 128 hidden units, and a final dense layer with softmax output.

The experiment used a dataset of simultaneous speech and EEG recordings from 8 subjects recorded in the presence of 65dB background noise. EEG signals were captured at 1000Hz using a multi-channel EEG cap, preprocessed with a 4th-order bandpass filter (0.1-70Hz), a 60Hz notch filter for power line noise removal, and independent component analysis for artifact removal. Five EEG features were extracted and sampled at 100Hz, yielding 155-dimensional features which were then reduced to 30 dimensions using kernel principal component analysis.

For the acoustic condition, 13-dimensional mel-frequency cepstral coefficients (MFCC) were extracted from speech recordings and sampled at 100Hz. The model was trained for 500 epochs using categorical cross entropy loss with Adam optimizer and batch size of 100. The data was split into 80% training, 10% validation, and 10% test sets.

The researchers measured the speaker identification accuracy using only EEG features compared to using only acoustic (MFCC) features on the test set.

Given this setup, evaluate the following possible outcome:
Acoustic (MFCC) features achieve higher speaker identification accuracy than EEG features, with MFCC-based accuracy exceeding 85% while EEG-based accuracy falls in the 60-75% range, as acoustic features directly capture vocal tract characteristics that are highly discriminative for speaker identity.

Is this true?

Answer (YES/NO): NO